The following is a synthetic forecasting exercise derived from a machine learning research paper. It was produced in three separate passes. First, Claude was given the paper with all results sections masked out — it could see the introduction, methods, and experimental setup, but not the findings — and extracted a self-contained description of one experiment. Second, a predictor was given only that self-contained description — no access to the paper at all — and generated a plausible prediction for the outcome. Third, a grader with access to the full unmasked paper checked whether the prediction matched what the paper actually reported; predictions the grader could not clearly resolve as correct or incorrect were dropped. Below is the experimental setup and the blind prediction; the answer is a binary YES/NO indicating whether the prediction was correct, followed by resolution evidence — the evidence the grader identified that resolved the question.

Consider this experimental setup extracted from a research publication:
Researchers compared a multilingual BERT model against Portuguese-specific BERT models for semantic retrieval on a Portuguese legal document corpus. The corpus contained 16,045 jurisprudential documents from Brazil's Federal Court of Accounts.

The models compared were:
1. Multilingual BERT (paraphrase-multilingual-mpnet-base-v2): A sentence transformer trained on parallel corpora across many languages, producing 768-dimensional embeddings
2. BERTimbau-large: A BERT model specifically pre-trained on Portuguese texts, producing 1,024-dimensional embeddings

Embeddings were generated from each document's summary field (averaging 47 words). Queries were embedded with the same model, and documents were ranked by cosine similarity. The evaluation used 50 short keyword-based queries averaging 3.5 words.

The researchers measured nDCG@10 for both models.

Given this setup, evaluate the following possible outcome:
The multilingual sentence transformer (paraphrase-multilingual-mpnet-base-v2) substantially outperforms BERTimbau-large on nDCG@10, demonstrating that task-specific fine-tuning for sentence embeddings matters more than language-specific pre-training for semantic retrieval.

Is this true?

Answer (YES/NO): YES